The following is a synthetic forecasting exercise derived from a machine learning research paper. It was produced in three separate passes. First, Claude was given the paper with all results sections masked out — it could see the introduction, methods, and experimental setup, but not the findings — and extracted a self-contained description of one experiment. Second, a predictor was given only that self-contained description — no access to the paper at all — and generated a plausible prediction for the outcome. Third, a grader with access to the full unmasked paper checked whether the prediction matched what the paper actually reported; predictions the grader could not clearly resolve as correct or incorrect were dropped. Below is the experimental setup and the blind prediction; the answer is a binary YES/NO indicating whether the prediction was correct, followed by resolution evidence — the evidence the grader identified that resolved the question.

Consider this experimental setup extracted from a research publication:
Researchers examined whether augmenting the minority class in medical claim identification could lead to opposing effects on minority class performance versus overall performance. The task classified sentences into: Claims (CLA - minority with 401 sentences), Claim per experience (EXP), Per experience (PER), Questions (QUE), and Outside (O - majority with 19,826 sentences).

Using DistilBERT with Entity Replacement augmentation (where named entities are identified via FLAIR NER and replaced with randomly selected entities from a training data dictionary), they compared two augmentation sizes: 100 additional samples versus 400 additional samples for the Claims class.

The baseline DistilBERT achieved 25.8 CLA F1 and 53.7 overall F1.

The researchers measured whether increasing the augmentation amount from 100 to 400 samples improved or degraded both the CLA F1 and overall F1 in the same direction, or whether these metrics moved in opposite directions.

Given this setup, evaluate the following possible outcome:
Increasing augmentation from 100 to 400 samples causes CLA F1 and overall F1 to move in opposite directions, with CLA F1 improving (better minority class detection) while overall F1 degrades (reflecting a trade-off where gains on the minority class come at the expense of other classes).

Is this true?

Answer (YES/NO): NO